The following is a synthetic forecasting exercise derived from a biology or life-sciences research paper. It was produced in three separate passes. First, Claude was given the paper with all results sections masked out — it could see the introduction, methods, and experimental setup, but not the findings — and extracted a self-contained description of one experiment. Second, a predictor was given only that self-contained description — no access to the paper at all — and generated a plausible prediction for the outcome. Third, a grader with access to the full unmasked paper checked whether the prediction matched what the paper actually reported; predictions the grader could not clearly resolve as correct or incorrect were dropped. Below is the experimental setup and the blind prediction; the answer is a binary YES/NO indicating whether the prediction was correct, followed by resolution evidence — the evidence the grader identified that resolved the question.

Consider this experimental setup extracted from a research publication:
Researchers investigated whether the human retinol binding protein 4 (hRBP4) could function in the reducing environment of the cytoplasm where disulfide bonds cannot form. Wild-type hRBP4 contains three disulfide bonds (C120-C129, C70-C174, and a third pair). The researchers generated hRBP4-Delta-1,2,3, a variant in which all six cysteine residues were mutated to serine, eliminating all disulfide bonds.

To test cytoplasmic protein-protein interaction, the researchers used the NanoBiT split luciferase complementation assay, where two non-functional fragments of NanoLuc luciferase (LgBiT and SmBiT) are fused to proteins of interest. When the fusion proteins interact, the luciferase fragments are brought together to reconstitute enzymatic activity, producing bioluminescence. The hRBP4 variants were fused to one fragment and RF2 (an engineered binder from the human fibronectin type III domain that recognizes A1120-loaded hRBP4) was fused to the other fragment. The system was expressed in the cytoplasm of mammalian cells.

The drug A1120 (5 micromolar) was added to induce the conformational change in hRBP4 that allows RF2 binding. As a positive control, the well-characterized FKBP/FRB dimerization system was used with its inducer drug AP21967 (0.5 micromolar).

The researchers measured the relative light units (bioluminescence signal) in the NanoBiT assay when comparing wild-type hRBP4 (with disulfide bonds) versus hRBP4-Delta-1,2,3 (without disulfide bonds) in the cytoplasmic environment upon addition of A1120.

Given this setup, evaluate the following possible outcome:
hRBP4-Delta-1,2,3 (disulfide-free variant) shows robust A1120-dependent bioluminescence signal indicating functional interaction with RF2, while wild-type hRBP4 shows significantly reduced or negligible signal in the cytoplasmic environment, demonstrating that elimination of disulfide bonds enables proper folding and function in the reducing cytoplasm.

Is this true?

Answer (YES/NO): NO